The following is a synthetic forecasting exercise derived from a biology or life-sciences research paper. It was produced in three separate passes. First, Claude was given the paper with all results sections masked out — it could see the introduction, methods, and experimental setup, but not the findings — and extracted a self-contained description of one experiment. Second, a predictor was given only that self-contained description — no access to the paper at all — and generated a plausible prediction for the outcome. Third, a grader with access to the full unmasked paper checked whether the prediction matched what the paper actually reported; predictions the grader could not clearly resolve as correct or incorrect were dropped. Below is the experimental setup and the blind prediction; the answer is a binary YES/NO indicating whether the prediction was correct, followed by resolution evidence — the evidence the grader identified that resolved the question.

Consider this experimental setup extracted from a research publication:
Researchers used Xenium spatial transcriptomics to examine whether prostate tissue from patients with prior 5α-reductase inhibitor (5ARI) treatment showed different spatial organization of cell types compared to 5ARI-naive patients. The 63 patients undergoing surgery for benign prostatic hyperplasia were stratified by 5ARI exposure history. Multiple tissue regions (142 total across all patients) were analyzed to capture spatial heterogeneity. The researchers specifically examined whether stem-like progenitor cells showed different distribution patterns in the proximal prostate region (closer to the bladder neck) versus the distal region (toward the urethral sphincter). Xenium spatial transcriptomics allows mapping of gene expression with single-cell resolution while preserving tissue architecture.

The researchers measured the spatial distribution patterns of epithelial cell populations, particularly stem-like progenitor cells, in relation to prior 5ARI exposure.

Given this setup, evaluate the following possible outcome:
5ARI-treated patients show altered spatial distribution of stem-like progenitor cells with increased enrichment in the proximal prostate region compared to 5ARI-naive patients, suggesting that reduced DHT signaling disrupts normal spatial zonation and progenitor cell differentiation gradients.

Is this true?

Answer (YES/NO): NO